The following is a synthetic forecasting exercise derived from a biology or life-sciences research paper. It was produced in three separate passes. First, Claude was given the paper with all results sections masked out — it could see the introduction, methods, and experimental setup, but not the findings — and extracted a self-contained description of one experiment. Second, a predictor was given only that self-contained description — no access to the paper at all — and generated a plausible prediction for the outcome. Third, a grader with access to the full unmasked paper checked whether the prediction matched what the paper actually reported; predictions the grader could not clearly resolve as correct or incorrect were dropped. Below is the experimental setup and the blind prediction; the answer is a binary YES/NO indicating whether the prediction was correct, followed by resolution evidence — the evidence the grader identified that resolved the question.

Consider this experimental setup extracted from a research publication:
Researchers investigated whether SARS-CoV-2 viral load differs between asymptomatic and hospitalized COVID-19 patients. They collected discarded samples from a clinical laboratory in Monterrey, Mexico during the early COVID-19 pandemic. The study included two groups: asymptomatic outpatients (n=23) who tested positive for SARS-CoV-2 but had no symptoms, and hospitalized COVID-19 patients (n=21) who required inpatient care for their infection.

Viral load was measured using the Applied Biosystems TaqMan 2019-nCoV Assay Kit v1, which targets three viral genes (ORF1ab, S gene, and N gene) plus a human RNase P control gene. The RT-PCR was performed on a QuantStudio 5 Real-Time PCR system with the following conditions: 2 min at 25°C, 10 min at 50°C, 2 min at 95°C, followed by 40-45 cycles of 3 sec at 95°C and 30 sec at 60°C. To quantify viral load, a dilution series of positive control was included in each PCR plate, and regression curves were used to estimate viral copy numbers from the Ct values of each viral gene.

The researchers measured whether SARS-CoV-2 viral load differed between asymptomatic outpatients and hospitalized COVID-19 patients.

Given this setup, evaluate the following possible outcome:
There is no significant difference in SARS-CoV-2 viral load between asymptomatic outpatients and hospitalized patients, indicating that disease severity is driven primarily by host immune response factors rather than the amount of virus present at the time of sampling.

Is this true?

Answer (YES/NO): NO